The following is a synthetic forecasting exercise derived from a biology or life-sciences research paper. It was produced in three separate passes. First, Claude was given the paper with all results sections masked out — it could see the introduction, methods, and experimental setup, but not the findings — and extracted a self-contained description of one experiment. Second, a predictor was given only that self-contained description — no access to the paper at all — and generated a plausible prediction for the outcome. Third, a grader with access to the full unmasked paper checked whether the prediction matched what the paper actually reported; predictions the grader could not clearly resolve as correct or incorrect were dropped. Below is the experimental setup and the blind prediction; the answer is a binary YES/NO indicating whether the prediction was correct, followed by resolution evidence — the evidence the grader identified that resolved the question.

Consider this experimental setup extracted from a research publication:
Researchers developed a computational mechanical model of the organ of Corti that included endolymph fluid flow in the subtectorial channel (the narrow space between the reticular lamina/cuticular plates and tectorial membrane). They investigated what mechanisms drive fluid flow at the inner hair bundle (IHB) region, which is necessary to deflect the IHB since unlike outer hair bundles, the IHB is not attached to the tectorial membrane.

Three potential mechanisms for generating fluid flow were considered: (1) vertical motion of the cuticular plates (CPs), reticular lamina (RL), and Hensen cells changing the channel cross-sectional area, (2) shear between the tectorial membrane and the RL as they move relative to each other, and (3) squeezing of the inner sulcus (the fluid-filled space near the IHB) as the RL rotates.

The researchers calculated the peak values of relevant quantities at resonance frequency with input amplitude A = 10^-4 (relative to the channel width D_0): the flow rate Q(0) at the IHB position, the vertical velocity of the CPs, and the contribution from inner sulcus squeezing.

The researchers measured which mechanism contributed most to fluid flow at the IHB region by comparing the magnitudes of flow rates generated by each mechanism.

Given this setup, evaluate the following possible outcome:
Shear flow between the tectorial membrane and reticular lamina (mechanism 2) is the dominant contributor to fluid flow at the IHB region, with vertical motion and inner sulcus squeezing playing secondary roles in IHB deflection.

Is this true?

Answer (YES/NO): NO